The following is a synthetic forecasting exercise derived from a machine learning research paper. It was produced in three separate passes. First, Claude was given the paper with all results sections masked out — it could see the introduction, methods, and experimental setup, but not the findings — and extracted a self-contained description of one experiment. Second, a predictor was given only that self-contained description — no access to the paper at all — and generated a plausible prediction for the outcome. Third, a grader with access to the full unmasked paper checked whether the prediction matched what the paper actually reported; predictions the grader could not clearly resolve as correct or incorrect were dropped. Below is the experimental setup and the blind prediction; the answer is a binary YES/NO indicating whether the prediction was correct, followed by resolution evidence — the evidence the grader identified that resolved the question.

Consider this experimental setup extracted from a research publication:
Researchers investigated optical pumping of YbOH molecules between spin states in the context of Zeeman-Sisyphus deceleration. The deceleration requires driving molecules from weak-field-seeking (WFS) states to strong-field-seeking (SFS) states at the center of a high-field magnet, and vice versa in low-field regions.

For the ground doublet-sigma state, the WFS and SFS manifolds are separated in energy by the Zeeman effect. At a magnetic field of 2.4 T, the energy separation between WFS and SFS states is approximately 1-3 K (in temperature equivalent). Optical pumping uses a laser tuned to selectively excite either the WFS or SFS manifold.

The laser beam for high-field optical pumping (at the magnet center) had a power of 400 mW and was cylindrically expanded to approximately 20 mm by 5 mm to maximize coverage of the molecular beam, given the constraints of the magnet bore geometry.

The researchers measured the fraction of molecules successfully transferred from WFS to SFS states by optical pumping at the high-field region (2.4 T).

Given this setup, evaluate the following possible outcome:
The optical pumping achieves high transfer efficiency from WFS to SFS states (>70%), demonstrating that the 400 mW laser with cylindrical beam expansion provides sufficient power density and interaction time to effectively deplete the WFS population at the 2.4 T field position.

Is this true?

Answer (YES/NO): NO